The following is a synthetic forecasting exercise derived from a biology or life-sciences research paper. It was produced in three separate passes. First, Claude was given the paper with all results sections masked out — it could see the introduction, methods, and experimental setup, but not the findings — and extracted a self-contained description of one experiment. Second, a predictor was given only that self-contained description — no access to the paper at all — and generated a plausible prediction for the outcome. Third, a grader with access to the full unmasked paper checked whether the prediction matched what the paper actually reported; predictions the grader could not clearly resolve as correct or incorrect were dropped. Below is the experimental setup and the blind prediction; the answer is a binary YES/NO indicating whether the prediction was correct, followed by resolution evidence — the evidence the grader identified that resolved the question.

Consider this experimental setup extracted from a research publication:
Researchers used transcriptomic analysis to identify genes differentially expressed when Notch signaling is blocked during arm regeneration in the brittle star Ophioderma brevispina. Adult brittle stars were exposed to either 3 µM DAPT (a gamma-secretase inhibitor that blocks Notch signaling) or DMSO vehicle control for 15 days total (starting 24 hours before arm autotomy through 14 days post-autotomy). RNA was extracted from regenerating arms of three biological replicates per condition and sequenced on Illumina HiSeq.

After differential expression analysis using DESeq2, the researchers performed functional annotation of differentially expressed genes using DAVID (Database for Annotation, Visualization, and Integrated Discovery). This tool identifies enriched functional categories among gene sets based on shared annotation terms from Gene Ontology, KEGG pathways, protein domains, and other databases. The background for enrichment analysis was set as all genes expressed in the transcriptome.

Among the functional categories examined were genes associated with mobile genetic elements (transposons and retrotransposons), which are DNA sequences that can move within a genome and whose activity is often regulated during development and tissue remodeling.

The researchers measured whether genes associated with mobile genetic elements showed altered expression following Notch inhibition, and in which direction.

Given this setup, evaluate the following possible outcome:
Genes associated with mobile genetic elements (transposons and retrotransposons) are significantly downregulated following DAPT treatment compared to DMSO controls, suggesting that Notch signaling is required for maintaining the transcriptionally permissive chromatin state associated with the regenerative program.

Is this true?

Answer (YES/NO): NO